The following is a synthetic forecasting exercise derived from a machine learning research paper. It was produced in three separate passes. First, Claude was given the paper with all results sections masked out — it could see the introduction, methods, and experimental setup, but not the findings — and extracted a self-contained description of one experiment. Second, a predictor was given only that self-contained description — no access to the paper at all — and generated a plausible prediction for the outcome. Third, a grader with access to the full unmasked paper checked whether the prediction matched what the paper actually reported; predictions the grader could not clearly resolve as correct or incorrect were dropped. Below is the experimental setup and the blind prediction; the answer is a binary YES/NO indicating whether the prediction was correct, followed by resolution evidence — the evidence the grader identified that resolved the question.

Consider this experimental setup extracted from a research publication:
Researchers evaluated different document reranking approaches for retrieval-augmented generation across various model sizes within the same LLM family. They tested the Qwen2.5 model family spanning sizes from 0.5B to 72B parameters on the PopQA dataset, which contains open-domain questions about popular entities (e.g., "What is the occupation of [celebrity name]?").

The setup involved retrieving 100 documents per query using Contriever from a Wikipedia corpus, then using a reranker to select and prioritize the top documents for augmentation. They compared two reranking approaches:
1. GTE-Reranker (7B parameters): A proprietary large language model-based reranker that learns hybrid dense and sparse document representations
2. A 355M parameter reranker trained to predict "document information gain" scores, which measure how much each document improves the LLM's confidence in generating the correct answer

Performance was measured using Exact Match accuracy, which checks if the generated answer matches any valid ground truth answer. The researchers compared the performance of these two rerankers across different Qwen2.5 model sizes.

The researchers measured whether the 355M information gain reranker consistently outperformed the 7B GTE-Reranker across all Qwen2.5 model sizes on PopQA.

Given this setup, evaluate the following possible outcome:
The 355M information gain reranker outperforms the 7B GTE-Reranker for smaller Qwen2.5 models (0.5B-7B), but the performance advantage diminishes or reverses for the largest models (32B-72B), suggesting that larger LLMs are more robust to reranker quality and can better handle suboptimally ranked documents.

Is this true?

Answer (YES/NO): NO